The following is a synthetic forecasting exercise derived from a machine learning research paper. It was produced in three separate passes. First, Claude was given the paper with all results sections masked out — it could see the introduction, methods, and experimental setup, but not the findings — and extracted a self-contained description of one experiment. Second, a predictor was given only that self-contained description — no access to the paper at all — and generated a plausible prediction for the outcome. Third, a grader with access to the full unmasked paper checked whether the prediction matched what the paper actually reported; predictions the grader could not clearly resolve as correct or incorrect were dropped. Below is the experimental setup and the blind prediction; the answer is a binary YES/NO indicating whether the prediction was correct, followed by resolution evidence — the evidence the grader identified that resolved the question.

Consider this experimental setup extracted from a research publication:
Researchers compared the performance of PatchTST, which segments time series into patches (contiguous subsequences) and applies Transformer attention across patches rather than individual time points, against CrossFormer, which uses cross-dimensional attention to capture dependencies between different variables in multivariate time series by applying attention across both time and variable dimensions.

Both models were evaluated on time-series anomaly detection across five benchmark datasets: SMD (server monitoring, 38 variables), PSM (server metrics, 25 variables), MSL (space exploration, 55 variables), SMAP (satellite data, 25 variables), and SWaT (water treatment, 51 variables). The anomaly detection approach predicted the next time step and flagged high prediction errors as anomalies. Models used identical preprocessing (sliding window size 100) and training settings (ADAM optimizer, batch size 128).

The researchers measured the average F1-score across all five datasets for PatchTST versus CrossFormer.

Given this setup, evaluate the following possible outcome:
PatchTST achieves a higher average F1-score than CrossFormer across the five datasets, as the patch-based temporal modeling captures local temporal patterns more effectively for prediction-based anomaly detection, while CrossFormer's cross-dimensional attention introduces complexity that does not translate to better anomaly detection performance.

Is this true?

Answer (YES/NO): YES